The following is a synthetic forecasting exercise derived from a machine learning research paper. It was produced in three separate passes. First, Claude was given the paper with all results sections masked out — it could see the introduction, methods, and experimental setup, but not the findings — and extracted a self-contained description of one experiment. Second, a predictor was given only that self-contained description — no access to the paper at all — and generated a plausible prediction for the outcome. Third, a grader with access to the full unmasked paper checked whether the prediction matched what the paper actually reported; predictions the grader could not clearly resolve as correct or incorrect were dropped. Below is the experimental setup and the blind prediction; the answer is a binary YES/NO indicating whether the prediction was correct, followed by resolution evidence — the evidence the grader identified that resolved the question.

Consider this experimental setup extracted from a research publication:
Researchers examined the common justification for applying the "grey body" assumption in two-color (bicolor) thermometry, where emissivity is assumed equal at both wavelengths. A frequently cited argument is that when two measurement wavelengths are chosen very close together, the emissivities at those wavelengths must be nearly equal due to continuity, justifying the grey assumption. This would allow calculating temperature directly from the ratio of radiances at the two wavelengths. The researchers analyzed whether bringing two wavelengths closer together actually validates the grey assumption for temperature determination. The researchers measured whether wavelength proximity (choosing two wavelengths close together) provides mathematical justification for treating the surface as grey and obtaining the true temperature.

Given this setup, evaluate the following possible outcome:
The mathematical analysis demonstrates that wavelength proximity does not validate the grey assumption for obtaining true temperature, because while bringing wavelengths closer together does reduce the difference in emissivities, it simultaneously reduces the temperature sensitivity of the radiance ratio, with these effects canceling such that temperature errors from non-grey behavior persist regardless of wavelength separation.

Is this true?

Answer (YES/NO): NO